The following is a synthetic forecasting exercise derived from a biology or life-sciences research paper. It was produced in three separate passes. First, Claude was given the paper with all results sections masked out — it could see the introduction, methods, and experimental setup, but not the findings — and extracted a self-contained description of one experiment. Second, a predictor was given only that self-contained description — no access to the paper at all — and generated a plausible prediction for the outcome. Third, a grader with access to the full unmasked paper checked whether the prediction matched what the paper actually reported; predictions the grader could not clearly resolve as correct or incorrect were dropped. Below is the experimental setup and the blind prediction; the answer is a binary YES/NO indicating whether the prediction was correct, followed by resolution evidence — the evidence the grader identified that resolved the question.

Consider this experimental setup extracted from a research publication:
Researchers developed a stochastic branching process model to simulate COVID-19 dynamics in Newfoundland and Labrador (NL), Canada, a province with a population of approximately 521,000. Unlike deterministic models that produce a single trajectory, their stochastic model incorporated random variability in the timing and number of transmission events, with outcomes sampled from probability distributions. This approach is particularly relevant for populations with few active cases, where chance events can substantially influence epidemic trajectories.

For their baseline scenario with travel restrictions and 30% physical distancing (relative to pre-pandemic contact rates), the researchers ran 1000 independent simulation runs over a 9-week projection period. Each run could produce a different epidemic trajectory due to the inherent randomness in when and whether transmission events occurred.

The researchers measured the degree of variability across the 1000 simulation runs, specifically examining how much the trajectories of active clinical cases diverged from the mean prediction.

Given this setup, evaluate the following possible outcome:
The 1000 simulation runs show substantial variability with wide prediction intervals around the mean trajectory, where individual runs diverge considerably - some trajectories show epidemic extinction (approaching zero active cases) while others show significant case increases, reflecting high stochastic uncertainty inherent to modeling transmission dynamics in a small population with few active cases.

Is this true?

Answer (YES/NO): YES